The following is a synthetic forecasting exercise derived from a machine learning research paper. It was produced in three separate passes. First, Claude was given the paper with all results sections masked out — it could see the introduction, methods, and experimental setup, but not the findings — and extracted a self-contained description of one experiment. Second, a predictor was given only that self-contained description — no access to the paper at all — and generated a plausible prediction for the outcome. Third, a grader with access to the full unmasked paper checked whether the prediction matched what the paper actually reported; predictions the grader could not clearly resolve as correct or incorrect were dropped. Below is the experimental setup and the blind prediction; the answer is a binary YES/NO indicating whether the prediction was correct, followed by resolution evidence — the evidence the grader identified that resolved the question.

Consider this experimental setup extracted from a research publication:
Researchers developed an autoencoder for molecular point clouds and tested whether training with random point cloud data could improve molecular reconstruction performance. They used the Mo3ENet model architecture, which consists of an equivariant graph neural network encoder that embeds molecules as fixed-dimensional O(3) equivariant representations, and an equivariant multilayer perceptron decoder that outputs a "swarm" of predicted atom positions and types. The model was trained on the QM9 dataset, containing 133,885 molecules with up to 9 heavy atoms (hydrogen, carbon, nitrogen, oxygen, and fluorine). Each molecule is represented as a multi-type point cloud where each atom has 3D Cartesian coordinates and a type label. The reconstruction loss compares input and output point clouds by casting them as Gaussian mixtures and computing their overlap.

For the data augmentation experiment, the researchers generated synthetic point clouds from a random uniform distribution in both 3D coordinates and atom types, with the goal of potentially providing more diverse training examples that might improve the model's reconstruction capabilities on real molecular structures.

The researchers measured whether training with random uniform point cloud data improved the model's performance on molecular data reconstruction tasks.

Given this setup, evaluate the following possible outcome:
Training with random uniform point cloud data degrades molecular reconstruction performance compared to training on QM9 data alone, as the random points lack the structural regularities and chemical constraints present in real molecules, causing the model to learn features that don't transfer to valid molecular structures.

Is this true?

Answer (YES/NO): NO